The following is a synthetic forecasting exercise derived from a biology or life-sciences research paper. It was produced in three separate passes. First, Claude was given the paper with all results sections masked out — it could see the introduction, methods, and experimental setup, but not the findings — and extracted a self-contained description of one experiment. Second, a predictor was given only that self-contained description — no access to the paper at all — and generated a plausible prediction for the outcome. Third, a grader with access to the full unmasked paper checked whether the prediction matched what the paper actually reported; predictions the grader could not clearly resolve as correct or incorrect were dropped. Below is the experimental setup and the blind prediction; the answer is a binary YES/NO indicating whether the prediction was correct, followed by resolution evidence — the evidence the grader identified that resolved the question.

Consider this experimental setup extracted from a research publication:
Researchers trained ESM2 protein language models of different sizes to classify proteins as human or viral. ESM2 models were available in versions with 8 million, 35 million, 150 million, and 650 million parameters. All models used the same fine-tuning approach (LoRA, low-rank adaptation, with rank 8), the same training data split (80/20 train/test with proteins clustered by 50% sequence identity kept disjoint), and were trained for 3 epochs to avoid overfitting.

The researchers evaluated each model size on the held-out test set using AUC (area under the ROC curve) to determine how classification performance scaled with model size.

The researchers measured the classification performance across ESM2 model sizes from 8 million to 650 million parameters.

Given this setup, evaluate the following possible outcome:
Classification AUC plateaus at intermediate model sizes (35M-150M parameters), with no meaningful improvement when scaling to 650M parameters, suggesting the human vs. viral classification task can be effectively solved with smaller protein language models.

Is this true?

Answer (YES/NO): NO